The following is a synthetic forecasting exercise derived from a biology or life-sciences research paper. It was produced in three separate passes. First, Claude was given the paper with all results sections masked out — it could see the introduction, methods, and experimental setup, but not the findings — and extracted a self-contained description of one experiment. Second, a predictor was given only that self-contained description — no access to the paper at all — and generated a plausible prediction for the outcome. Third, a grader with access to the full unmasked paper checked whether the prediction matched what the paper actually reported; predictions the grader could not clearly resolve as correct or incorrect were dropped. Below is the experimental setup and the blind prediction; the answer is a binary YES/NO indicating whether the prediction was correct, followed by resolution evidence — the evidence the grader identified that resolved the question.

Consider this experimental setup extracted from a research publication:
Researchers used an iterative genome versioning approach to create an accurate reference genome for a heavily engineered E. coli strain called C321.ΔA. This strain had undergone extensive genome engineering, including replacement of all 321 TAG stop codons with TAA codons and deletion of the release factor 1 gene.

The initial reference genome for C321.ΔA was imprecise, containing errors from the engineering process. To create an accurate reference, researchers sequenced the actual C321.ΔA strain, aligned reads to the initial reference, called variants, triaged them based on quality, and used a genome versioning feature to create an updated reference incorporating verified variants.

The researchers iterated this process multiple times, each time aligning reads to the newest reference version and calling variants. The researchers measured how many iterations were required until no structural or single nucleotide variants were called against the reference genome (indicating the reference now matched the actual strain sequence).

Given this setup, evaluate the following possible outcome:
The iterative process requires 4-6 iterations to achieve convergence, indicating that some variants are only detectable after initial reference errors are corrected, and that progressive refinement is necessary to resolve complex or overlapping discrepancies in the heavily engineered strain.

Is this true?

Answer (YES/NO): NO